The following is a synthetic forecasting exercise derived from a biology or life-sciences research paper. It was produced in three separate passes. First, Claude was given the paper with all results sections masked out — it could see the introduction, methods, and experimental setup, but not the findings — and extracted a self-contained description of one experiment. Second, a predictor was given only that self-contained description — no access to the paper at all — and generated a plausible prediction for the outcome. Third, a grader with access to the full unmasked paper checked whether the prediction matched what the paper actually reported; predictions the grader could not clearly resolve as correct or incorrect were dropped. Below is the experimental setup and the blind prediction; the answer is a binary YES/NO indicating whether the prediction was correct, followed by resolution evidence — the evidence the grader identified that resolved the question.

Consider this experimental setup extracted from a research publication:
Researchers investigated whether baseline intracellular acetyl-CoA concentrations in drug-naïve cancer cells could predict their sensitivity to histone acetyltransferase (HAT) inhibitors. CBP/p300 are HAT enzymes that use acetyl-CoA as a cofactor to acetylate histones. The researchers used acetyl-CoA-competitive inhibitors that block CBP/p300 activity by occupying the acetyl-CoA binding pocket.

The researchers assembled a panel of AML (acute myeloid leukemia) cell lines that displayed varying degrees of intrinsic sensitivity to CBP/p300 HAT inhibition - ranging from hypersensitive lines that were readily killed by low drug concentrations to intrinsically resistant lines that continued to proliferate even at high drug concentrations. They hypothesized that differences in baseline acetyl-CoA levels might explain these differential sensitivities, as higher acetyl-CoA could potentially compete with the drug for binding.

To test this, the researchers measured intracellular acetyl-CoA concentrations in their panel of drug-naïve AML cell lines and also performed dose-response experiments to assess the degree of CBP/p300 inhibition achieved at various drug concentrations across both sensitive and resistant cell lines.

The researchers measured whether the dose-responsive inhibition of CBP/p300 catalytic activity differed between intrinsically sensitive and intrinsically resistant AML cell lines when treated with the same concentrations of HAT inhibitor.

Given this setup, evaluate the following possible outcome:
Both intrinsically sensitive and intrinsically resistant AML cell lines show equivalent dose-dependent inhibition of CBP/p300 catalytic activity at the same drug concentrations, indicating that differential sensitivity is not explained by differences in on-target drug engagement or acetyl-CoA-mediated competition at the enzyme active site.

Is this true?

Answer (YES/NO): YES